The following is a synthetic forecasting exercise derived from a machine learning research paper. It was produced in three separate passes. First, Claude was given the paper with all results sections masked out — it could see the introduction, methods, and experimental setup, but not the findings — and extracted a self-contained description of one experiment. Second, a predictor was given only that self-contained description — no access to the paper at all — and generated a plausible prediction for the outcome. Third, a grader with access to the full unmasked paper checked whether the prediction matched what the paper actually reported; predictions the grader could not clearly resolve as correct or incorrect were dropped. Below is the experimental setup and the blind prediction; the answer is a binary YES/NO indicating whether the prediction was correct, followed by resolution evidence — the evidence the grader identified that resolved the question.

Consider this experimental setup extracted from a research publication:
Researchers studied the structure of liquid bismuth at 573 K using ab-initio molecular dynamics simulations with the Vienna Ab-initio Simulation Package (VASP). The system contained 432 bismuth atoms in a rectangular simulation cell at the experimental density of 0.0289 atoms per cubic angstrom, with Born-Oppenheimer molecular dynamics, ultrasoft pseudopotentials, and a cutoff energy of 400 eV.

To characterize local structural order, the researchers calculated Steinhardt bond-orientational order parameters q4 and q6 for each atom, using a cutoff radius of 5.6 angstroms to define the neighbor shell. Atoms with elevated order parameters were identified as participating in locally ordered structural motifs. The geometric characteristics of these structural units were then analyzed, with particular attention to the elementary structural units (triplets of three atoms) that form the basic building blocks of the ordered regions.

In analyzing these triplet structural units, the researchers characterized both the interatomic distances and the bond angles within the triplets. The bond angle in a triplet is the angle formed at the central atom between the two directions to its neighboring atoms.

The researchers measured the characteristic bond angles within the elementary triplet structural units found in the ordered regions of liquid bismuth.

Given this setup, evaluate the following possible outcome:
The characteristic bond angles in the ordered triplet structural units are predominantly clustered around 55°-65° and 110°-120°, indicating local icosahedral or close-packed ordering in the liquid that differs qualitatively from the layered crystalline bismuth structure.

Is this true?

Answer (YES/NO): NO